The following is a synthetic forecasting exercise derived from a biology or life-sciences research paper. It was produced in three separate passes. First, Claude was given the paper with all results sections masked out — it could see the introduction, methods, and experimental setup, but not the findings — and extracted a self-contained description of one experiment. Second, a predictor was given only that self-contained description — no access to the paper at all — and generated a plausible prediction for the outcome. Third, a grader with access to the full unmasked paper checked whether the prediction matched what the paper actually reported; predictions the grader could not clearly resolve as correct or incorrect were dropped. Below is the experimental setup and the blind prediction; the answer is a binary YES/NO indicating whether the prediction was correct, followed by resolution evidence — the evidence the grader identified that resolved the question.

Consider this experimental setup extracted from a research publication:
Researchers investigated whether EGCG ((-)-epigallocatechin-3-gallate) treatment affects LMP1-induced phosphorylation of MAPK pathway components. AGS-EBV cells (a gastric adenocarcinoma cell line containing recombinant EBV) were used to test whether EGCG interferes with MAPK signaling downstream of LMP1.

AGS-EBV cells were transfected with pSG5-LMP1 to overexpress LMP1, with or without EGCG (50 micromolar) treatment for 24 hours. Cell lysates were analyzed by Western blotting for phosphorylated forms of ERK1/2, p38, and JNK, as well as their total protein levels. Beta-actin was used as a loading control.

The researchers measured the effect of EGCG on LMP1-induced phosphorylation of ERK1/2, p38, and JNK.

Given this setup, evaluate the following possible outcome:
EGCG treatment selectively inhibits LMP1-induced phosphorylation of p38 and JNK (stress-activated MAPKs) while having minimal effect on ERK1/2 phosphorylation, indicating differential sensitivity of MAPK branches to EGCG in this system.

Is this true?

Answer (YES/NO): NO